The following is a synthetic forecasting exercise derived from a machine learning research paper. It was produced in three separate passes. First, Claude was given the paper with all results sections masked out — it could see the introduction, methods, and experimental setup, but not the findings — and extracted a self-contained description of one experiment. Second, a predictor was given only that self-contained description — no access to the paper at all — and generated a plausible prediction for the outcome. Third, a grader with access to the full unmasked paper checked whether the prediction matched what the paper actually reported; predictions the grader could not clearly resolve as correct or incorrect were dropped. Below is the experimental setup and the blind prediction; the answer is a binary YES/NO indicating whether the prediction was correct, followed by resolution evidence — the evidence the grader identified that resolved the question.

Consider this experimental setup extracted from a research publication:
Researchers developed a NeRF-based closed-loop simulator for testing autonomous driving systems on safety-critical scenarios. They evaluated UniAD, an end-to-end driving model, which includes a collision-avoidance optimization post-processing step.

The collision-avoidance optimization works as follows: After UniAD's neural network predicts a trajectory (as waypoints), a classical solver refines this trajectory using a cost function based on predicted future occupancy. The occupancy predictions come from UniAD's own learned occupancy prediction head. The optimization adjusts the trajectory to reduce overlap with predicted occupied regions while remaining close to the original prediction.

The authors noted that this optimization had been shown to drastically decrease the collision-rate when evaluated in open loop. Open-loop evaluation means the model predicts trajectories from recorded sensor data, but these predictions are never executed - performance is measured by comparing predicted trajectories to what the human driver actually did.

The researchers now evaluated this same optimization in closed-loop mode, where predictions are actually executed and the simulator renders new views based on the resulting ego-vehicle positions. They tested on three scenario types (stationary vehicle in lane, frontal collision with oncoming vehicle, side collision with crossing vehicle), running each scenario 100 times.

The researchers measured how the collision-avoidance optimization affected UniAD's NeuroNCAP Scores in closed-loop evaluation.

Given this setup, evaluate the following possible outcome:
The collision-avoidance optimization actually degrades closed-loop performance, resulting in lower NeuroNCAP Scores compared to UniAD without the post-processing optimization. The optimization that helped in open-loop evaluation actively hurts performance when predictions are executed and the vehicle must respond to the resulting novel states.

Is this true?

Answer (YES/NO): NO